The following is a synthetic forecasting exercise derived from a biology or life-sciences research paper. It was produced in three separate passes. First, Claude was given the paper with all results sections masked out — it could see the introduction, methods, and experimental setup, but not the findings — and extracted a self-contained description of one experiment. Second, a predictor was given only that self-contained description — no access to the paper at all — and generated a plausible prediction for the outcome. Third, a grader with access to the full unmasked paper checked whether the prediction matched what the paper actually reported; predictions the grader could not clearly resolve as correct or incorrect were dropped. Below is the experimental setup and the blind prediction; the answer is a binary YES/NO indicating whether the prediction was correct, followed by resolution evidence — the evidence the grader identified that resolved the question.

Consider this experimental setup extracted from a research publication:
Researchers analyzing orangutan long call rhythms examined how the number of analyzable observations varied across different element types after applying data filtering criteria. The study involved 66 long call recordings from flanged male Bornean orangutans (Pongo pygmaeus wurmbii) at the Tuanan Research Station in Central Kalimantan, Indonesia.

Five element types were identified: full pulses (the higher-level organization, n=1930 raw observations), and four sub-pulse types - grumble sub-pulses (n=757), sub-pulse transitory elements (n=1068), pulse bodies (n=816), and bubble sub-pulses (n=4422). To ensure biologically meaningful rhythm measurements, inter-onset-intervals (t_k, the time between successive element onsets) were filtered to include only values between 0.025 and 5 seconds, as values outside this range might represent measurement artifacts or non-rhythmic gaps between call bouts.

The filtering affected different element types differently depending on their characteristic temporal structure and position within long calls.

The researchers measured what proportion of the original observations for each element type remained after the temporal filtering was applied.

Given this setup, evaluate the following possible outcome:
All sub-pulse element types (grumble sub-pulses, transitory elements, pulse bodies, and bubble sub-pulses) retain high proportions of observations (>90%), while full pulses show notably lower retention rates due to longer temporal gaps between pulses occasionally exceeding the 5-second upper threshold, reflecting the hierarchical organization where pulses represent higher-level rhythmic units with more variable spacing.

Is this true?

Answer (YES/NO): NO